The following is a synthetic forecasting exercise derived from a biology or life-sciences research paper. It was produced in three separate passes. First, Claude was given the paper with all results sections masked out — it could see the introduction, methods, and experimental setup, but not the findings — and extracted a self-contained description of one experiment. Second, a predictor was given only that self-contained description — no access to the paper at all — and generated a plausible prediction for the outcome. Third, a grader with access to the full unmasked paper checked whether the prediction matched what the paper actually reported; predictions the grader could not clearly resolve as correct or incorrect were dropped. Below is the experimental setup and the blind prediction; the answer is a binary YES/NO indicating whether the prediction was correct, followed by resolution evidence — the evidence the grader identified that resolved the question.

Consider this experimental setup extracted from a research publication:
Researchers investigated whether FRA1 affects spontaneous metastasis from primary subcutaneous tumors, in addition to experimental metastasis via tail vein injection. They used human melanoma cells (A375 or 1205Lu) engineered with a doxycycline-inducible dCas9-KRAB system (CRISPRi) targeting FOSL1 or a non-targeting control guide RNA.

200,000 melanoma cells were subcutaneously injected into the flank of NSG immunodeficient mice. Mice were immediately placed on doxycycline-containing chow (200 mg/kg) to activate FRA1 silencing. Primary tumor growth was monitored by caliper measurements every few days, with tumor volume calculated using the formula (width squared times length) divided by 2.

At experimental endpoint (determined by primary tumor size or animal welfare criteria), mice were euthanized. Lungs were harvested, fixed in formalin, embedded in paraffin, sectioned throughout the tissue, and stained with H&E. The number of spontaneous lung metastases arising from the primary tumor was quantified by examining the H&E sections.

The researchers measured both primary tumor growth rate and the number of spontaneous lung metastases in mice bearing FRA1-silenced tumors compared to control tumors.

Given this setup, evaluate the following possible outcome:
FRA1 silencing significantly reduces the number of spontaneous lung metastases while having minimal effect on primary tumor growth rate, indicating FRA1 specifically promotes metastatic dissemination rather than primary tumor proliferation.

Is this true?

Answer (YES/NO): NO